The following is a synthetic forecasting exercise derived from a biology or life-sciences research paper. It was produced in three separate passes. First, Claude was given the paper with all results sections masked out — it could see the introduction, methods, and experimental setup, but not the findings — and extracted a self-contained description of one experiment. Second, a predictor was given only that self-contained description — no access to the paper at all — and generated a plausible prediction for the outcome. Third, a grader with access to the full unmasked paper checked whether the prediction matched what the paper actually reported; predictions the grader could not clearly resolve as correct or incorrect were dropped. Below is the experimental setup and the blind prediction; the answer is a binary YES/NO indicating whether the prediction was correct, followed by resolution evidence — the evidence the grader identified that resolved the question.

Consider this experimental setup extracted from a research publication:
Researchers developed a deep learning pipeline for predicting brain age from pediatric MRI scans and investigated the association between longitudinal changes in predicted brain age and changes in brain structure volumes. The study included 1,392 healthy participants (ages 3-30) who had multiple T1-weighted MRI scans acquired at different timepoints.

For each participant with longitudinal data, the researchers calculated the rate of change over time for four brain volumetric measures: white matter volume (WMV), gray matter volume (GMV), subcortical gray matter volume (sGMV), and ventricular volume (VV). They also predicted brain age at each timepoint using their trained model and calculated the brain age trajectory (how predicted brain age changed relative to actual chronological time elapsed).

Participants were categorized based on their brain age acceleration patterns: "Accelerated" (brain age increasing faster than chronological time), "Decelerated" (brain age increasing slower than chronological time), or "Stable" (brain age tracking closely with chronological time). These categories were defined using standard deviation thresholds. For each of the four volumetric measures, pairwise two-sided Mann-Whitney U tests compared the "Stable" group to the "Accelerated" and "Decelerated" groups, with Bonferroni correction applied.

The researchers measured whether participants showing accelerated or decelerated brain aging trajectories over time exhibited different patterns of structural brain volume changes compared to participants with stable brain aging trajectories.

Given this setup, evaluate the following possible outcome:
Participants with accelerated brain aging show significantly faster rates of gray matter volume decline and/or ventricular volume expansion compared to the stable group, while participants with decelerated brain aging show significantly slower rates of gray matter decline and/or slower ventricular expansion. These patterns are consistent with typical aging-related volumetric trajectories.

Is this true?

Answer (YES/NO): YES